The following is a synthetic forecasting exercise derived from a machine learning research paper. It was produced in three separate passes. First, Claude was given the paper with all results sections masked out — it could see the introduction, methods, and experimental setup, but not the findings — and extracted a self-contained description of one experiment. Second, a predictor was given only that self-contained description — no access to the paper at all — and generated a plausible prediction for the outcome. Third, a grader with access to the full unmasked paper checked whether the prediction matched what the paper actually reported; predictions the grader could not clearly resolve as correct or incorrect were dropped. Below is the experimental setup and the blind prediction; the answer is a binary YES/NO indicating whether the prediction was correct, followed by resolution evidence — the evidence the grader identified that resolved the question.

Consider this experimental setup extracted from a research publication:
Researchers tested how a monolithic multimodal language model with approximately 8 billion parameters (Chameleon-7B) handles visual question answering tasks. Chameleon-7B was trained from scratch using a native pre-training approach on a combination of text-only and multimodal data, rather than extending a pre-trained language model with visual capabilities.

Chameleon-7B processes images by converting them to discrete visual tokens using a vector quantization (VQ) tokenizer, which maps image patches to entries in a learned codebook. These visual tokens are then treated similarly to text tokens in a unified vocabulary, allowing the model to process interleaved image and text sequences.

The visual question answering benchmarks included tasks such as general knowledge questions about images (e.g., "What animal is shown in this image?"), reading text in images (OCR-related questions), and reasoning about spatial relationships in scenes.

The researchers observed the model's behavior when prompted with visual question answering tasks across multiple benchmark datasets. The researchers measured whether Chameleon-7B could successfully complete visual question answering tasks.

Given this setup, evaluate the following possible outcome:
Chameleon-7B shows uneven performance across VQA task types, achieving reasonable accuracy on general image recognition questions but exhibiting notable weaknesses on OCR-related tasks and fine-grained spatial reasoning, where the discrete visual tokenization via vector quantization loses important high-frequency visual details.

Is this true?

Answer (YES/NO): NO